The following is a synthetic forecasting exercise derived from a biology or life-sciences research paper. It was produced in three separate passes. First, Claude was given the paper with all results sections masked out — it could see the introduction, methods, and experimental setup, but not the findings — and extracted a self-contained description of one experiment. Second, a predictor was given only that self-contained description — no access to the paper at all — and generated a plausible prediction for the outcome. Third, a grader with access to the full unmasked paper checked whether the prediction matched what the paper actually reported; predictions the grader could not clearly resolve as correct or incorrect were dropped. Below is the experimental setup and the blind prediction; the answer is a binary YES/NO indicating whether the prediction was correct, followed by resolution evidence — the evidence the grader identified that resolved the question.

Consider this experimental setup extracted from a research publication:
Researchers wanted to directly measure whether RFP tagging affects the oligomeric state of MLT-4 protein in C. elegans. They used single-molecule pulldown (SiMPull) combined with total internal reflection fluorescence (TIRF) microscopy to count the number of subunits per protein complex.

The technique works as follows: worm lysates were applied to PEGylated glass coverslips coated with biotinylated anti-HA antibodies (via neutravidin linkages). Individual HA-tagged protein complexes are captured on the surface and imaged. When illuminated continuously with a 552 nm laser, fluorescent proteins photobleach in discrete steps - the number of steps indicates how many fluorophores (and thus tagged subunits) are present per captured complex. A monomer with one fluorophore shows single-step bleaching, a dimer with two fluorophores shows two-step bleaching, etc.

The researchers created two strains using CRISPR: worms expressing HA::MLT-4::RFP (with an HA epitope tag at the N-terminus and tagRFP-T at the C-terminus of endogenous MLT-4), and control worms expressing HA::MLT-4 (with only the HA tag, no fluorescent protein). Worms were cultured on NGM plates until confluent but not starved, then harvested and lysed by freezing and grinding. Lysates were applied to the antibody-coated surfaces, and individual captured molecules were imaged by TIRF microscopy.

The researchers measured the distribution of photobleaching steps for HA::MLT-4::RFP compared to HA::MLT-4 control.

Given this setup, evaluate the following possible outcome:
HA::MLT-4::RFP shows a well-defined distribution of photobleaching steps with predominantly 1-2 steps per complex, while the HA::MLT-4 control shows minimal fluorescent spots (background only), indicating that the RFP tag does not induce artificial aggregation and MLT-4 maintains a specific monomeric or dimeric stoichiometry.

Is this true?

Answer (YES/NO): NO